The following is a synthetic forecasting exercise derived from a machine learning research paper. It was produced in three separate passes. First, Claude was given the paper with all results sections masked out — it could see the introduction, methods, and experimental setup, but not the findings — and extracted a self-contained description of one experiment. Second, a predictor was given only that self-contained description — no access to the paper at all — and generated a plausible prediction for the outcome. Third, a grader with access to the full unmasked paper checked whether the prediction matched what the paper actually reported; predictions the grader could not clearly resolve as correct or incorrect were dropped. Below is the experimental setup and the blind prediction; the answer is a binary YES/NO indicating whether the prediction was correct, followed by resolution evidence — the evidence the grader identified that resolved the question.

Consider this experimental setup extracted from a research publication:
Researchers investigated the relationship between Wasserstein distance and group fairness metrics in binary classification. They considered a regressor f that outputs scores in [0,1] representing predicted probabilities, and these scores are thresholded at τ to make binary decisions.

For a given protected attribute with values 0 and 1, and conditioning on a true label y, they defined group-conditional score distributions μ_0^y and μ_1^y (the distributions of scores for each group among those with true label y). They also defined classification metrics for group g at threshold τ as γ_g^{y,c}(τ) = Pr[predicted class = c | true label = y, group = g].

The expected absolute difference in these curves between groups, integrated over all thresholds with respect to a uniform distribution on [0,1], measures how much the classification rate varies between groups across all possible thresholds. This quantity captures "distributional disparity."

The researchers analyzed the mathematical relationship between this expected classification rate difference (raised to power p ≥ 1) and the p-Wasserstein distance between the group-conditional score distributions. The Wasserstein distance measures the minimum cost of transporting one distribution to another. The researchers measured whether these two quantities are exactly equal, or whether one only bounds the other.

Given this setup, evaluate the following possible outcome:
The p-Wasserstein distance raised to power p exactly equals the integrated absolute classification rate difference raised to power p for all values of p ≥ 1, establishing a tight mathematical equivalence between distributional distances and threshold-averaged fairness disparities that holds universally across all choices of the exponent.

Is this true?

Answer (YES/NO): YES